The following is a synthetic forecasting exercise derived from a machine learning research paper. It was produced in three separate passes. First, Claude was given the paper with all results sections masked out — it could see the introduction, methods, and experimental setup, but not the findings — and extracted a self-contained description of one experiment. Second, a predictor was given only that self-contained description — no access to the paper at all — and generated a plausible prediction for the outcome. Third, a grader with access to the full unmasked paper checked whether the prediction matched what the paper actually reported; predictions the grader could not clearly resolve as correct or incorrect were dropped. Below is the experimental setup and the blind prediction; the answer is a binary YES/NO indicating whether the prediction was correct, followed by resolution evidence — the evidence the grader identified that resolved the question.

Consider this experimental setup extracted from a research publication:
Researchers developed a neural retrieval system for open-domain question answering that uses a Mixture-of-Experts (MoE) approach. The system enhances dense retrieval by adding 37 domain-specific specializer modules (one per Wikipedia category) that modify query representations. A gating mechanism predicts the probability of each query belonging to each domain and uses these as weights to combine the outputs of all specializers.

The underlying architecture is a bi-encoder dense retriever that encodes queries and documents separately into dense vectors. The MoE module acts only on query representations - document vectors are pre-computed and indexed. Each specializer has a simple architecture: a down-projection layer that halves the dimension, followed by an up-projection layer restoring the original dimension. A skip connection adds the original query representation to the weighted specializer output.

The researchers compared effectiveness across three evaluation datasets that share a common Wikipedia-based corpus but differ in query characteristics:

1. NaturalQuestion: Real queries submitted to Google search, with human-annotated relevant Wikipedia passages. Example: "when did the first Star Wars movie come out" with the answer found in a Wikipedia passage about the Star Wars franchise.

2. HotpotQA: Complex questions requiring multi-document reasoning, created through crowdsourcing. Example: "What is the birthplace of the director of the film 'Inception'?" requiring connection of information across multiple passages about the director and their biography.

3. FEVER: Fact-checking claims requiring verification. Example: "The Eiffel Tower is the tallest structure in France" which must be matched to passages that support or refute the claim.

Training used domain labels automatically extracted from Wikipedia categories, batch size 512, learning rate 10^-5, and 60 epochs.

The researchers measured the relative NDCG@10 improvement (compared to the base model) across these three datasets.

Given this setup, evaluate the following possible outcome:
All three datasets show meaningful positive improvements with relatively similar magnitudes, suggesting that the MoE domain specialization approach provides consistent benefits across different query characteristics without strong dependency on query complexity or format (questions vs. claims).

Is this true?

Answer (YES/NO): NO